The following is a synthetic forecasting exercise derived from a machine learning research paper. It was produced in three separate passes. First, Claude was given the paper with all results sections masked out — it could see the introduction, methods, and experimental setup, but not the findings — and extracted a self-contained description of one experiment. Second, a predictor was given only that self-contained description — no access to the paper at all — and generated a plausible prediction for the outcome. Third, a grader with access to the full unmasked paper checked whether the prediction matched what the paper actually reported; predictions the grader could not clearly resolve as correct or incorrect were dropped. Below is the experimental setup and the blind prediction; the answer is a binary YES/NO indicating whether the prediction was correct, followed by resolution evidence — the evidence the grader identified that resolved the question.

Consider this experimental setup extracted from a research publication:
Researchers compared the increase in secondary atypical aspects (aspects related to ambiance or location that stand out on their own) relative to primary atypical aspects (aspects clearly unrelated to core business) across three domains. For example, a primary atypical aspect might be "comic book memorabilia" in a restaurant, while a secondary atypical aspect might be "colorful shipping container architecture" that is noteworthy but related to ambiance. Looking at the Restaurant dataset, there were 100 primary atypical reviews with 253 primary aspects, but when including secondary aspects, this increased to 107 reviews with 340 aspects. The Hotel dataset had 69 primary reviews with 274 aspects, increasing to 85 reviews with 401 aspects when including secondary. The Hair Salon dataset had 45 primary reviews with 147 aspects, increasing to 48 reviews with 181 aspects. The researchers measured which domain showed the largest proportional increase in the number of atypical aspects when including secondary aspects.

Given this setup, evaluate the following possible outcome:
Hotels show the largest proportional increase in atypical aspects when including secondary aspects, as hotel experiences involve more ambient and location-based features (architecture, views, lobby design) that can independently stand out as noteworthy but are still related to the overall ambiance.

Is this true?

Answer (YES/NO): YES